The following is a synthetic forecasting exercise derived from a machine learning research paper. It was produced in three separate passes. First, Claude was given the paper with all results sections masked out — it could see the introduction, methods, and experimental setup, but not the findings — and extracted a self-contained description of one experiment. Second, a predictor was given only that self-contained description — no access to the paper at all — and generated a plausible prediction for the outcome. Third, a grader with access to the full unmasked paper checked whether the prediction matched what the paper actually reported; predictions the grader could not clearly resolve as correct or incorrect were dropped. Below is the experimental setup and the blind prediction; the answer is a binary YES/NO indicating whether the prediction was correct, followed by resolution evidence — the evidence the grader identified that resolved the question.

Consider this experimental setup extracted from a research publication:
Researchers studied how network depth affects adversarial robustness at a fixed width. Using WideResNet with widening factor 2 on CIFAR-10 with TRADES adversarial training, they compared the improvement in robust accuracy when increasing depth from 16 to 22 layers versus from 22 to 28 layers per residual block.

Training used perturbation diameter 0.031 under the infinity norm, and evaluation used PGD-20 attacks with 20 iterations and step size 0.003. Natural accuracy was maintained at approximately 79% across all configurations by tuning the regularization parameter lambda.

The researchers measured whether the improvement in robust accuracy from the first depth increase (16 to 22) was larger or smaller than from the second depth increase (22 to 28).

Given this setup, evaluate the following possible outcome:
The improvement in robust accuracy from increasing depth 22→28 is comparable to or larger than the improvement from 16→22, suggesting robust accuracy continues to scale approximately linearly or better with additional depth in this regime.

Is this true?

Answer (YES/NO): NO